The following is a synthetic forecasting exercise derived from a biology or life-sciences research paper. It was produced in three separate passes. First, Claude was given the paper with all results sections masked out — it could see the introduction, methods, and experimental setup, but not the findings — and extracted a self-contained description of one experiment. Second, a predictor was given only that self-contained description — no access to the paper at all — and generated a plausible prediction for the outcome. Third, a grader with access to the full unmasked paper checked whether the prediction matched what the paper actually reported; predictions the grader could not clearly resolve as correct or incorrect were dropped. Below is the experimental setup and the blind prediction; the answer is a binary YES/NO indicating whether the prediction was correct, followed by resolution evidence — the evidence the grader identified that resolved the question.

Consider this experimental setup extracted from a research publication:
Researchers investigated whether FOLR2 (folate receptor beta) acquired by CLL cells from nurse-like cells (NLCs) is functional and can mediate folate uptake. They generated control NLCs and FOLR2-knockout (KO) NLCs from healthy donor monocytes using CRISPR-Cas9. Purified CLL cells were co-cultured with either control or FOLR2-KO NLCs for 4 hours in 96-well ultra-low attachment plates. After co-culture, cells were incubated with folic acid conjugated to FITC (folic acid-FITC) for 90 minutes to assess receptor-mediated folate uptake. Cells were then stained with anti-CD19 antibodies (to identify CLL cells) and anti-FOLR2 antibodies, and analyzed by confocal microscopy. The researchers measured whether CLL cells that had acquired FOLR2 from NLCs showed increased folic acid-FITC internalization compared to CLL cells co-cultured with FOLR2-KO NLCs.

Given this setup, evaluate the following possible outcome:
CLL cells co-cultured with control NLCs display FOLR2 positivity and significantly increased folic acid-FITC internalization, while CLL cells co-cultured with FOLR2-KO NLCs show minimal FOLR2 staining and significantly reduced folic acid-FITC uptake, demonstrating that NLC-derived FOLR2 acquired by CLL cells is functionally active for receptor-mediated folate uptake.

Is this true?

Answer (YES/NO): YES